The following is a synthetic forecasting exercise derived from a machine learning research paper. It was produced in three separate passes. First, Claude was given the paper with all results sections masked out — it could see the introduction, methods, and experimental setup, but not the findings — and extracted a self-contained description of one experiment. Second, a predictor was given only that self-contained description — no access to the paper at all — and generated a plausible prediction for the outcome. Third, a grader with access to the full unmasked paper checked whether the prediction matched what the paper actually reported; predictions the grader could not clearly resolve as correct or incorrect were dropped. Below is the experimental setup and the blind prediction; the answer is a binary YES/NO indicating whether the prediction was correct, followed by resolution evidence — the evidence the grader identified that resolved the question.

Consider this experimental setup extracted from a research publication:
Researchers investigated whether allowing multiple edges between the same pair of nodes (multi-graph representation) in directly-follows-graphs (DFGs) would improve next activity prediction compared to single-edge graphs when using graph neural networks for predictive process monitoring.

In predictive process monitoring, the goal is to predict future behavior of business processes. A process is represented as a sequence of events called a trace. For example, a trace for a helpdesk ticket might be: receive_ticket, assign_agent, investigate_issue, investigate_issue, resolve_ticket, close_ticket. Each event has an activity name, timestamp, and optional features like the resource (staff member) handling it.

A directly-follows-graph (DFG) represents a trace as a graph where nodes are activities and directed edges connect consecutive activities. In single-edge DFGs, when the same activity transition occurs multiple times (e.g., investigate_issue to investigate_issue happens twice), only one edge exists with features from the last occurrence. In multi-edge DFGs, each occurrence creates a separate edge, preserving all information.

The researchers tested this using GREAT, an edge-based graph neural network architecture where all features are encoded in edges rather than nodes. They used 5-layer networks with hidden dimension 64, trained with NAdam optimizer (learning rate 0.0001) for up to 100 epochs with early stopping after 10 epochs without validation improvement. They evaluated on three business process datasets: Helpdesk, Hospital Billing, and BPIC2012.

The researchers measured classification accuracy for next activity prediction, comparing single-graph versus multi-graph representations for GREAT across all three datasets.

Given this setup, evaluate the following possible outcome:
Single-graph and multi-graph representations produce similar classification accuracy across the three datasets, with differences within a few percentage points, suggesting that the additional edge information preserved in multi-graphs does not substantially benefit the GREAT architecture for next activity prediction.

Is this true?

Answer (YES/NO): YES